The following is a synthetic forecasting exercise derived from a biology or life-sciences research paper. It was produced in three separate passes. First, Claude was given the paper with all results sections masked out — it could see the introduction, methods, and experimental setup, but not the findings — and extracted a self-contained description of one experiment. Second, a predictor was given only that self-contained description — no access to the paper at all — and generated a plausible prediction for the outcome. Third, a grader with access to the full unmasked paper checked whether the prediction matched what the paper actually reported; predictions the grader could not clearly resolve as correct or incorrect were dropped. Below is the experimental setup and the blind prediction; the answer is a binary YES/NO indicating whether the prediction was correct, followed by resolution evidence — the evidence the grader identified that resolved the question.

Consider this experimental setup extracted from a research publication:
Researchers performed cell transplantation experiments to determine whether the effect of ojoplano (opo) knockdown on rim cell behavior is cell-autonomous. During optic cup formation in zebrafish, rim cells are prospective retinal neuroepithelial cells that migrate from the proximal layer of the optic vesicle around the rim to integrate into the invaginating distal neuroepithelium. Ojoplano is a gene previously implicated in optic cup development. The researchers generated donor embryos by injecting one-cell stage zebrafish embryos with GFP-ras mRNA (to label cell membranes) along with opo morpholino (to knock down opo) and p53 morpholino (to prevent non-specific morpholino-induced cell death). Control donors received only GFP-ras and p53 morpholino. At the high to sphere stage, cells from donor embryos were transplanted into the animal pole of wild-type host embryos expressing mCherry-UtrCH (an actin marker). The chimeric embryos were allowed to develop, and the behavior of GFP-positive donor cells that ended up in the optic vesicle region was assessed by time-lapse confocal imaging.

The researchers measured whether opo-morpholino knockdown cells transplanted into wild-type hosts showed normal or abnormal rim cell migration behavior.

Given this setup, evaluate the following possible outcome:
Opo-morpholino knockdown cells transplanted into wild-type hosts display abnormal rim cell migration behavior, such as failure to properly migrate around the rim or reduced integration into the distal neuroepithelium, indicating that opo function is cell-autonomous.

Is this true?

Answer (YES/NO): YES